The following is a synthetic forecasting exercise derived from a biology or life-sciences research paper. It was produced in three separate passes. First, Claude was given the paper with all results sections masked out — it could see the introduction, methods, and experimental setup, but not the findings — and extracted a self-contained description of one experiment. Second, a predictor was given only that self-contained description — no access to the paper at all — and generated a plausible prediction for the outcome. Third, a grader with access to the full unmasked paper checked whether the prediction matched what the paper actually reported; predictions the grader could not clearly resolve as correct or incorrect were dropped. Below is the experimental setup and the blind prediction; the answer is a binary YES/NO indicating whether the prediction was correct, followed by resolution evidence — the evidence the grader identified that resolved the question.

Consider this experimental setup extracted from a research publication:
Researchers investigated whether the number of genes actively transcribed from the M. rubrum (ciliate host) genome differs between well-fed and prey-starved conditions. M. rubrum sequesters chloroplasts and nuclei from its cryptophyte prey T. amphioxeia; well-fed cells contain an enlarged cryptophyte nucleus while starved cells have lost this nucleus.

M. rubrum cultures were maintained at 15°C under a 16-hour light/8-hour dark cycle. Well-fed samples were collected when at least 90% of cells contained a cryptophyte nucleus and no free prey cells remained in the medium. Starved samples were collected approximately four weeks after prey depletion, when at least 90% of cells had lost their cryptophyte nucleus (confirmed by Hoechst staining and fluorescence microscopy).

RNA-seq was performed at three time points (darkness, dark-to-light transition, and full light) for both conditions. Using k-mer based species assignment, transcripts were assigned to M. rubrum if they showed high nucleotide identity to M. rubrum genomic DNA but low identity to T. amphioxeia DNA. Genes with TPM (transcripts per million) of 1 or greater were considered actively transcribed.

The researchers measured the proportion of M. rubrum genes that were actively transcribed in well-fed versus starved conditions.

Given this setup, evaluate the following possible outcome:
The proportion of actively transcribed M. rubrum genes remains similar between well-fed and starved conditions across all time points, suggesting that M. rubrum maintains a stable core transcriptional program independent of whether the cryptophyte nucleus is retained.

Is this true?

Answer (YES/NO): YES